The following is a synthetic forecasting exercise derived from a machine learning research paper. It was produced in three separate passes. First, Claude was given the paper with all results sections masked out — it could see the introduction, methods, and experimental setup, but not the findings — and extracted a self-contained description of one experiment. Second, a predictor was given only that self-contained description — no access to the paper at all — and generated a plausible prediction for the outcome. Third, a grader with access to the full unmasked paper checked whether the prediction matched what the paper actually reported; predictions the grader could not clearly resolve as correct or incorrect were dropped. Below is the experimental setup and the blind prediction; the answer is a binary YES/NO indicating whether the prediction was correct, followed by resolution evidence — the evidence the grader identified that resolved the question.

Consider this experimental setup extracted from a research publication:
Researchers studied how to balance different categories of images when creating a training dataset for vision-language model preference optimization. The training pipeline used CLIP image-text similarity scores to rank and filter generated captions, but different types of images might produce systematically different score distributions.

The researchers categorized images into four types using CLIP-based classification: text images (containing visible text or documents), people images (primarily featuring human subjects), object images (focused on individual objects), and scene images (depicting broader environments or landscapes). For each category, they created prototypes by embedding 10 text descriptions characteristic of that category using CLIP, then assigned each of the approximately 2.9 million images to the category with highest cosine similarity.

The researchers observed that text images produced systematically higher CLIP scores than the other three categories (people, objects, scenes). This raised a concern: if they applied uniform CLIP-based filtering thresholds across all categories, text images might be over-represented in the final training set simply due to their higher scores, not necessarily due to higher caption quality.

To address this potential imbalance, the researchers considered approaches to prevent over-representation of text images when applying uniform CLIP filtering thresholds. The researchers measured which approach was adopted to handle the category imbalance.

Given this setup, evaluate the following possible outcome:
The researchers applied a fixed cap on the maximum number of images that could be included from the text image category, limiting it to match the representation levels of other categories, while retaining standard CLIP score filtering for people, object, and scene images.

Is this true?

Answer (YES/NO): NO